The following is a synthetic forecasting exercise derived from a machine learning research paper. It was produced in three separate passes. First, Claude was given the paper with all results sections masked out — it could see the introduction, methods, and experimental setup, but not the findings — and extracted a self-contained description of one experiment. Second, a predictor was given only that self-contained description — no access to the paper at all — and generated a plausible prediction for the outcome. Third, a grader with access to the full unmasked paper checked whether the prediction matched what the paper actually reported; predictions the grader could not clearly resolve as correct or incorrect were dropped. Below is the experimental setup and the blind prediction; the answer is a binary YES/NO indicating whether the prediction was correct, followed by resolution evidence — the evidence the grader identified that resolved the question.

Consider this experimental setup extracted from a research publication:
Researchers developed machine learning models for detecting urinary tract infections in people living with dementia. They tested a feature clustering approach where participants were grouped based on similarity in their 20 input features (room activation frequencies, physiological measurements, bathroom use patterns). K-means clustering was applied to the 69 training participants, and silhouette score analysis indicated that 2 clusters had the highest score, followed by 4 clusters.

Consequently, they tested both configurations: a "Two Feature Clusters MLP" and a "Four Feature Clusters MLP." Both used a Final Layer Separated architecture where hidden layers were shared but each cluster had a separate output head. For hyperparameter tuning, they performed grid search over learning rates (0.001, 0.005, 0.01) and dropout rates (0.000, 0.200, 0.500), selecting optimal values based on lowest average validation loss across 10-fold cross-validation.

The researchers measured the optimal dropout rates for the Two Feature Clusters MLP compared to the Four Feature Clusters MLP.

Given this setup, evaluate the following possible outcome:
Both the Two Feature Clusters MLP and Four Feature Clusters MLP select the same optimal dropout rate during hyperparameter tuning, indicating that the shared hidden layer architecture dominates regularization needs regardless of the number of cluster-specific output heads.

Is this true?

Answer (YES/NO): NO